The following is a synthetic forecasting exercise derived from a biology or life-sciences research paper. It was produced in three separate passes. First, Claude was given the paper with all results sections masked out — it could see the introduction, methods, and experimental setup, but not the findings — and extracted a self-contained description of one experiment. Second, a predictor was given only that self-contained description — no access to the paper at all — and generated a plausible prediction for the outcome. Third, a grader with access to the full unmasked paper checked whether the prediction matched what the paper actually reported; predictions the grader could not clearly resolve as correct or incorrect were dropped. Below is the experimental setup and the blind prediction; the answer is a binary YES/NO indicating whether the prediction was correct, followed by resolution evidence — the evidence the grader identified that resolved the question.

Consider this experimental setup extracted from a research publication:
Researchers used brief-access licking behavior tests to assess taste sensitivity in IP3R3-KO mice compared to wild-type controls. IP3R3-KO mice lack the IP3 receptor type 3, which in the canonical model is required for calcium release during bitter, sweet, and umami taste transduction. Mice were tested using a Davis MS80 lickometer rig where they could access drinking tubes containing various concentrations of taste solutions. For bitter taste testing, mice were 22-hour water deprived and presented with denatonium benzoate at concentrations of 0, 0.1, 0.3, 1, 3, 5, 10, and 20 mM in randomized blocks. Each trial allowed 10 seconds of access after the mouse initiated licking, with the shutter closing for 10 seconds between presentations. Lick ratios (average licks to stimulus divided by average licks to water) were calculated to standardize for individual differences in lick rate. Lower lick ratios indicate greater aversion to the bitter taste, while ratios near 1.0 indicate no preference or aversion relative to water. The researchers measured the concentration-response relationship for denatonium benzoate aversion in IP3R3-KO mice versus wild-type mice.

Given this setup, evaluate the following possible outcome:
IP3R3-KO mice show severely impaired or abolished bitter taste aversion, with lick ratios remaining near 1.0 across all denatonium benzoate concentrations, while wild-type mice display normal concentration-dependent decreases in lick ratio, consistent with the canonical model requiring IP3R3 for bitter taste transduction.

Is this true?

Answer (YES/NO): NO